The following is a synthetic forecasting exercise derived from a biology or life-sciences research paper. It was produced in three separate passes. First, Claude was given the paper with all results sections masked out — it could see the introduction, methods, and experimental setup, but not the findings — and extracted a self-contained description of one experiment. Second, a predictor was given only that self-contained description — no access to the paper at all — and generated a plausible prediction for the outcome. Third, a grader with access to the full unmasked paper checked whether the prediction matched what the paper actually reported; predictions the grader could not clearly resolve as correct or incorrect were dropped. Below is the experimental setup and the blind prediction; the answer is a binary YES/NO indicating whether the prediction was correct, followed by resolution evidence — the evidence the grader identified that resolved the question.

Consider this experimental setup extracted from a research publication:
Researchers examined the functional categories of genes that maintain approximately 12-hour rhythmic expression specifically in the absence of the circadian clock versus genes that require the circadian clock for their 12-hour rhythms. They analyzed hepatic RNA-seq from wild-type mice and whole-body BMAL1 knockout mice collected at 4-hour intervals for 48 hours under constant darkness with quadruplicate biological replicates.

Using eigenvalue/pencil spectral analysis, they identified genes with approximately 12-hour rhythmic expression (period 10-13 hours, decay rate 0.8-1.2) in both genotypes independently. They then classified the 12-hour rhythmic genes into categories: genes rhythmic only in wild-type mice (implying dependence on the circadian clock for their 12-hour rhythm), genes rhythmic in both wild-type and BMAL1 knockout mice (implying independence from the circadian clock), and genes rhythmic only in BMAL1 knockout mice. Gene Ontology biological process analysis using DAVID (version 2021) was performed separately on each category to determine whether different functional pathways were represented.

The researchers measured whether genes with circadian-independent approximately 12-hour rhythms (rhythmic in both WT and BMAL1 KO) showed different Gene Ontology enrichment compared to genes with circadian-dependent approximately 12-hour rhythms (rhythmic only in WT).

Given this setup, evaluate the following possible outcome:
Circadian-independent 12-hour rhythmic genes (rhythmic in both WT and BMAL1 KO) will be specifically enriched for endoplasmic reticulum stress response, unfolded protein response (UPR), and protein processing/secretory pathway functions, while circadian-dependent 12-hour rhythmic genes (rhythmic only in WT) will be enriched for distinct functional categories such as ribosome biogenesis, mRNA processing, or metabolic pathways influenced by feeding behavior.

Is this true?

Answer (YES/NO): NO